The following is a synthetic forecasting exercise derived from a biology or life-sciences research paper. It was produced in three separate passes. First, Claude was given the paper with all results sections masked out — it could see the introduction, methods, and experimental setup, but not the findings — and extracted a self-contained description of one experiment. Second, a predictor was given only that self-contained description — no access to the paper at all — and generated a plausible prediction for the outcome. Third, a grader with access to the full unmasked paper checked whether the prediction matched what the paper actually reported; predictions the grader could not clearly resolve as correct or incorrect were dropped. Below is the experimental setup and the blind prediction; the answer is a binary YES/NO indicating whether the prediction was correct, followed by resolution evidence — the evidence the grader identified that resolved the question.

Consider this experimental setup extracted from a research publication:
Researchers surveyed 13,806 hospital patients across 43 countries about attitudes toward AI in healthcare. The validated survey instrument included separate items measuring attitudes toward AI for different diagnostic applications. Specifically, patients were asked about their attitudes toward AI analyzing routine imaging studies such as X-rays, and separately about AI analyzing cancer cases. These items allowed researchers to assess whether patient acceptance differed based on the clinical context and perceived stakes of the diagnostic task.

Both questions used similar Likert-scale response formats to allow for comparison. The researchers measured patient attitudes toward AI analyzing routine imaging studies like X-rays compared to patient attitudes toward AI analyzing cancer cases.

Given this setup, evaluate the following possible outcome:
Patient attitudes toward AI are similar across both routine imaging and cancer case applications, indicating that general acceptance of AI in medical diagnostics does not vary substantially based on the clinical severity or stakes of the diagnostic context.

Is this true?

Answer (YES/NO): NO